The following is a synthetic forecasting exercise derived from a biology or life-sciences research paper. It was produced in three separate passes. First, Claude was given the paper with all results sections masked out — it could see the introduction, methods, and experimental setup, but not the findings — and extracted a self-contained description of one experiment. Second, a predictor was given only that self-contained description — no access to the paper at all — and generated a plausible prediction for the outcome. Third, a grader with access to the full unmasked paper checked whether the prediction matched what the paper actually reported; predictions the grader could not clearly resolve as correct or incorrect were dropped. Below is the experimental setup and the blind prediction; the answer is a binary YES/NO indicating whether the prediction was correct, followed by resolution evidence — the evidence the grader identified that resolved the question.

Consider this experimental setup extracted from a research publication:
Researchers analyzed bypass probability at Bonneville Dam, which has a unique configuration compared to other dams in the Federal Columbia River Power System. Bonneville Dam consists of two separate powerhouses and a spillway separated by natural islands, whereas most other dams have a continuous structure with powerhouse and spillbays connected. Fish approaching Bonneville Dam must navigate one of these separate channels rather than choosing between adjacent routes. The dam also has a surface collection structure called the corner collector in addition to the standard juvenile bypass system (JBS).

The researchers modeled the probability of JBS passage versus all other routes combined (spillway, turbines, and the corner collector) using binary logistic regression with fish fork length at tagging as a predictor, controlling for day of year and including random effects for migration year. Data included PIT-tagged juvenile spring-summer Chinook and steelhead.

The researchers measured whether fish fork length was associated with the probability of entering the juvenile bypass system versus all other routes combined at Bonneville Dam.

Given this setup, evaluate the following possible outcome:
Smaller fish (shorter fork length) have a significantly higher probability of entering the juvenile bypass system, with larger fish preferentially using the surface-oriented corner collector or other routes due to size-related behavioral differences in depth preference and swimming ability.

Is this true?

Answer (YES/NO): NO